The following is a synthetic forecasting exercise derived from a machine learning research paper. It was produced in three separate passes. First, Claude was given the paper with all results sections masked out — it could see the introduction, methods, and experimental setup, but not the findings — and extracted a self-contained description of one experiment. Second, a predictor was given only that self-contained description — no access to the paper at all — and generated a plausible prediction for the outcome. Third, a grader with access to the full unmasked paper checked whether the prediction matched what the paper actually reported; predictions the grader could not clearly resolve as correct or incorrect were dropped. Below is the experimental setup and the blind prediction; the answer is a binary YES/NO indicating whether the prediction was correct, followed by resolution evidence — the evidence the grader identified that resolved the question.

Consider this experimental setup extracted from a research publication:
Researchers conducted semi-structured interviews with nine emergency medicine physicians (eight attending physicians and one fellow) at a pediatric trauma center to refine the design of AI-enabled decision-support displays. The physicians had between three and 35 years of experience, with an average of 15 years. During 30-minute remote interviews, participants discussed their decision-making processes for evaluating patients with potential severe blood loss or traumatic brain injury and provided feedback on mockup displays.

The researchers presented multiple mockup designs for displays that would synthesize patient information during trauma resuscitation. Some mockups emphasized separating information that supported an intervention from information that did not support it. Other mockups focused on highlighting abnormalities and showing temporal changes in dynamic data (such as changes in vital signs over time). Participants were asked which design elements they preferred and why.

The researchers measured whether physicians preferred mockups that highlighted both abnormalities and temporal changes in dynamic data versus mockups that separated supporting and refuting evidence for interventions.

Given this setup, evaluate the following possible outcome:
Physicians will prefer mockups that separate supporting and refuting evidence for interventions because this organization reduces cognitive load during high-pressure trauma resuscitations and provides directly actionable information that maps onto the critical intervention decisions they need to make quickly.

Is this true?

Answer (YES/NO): NO